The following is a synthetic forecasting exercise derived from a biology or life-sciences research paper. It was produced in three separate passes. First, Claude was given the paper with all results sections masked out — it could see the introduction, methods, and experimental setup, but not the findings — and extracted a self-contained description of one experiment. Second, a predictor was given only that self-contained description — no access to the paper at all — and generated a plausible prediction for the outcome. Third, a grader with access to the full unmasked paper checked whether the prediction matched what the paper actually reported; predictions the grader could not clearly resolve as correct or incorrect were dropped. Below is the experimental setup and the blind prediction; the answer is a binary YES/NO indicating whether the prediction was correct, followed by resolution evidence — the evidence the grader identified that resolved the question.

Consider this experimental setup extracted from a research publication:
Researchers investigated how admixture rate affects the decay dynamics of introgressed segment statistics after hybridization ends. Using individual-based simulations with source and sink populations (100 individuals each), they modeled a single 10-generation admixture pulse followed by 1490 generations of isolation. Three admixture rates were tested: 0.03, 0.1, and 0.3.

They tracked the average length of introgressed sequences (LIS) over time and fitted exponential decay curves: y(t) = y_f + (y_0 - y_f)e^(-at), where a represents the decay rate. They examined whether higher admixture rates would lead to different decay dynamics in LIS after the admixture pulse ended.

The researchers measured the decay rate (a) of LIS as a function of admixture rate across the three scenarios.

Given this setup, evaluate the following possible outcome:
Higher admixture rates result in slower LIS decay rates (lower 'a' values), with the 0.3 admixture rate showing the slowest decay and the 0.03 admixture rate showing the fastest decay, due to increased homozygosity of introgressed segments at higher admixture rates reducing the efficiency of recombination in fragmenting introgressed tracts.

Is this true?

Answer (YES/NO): YES